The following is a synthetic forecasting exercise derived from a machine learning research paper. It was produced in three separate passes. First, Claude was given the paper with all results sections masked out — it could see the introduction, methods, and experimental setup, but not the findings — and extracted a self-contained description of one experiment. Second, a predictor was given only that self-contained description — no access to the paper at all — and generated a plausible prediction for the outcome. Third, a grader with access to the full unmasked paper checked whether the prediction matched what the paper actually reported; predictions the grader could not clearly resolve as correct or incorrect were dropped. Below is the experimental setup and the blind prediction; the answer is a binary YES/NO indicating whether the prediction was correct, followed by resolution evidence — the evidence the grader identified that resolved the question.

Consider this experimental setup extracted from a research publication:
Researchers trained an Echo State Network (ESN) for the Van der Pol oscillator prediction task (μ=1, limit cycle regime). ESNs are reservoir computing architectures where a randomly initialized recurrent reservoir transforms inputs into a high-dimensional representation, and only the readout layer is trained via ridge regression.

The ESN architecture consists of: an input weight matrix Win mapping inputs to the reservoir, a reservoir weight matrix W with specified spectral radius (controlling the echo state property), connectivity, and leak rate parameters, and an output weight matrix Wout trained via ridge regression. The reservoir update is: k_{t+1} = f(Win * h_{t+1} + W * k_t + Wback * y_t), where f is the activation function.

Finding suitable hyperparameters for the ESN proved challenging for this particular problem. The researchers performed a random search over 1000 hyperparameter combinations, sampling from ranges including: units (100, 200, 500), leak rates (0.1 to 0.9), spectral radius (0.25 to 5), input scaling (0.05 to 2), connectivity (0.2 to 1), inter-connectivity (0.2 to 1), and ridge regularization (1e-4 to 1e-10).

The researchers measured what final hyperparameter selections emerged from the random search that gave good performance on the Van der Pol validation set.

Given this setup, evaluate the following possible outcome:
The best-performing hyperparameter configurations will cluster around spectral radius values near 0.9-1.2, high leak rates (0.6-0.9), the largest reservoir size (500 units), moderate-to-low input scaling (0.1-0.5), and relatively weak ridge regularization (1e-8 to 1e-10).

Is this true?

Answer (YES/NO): NO